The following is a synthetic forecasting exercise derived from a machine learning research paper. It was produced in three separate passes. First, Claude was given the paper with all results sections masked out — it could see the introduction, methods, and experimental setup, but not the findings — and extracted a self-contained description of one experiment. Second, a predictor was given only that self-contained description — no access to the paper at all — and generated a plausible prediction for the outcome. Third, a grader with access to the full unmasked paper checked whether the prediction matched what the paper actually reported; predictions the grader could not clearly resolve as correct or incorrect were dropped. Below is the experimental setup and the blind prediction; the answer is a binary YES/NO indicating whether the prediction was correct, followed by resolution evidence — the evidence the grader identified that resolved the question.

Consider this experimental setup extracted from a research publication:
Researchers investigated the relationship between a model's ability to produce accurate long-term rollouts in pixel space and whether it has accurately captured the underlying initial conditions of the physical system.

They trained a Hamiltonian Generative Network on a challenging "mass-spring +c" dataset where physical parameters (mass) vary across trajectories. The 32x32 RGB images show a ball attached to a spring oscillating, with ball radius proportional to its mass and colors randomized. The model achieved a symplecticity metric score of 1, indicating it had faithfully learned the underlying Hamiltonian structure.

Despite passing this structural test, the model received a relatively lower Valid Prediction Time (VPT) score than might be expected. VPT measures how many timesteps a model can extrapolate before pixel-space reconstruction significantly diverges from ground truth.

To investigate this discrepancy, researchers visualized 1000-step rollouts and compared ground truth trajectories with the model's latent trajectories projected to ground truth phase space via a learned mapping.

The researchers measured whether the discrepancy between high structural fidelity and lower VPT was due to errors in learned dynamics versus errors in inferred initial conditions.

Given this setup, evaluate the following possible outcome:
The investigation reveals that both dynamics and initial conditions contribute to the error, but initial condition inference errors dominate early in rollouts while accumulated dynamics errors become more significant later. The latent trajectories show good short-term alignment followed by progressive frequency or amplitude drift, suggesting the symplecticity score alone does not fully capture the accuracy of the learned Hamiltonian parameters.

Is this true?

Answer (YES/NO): NO